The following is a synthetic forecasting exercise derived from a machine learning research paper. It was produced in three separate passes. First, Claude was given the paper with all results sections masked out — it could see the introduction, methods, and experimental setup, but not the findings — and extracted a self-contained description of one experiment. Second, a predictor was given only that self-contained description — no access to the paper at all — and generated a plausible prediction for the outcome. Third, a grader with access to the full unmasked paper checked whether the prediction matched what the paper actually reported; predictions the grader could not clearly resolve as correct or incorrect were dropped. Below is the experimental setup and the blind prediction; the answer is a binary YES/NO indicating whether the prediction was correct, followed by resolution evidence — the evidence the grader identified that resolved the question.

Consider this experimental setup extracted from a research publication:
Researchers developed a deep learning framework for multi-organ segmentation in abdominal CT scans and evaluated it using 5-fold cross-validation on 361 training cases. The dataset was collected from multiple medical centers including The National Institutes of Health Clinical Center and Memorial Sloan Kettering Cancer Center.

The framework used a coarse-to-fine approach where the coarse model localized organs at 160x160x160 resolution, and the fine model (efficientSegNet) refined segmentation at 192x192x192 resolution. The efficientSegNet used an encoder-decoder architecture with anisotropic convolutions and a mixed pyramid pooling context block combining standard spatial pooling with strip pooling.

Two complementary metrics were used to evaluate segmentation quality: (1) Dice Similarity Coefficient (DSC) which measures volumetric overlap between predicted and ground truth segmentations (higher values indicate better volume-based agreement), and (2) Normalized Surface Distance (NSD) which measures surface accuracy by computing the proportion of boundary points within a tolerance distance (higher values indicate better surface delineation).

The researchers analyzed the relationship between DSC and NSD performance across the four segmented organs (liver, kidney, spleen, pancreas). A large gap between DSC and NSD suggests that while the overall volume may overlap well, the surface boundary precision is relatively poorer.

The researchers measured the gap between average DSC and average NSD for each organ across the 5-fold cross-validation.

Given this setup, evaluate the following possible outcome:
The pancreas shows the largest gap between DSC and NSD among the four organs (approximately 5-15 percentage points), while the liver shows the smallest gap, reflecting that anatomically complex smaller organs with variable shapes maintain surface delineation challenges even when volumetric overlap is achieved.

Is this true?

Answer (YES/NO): NO